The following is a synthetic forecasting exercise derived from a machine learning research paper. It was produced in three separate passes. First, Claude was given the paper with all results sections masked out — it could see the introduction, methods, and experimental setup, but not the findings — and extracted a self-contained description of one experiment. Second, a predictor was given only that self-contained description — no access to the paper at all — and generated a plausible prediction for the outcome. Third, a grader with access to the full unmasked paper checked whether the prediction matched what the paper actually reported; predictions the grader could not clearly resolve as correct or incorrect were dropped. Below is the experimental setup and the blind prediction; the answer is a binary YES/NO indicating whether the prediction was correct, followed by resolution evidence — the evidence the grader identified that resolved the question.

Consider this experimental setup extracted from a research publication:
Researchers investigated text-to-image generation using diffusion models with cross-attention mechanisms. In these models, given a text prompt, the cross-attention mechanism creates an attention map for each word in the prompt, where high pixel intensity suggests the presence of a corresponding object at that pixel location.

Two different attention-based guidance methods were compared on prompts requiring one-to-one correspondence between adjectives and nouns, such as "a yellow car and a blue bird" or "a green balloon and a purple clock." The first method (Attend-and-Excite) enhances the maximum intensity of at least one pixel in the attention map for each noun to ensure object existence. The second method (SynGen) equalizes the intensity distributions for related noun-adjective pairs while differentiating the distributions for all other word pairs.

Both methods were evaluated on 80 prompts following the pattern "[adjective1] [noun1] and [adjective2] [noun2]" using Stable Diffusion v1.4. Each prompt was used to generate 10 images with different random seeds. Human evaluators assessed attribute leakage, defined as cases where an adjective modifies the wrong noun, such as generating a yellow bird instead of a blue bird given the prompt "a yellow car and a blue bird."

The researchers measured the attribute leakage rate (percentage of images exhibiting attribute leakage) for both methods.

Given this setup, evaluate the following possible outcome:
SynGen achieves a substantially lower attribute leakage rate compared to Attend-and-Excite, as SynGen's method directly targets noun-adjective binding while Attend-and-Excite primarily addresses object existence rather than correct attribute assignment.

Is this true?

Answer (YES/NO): YES